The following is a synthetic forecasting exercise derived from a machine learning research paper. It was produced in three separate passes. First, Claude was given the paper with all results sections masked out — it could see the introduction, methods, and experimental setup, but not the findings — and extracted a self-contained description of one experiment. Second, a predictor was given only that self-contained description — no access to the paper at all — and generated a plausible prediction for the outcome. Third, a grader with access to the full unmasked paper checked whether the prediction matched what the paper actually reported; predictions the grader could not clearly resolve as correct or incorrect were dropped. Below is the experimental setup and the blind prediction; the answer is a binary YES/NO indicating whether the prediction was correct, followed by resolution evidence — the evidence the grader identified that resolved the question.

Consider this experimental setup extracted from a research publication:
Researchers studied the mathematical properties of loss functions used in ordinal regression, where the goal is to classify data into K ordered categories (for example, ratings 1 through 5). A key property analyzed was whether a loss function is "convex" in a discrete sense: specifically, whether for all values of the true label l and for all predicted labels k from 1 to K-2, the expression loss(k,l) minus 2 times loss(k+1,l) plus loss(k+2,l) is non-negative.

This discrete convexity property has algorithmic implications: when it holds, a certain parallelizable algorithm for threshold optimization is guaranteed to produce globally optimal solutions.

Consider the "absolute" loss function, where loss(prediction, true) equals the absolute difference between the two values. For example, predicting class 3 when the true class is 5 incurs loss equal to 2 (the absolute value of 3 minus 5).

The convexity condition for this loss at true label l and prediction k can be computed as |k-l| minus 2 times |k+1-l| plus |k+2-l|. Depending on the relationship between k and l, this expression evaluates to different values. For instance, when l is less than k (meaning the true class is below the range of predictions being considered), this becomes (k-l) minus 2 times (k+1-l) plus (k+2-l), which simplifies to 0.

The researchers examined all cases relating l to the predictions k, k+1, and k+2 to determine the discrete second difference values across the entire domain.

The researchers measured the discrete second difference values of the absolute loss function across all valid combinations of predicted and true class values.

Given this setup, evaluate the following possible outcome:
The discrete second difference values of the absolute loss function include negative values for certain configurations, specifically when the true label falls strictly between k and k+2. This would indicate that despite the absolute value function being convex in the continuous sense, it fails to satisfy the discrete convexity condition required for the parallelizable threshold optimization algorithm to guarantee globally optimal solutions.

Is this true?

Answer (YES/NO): NO